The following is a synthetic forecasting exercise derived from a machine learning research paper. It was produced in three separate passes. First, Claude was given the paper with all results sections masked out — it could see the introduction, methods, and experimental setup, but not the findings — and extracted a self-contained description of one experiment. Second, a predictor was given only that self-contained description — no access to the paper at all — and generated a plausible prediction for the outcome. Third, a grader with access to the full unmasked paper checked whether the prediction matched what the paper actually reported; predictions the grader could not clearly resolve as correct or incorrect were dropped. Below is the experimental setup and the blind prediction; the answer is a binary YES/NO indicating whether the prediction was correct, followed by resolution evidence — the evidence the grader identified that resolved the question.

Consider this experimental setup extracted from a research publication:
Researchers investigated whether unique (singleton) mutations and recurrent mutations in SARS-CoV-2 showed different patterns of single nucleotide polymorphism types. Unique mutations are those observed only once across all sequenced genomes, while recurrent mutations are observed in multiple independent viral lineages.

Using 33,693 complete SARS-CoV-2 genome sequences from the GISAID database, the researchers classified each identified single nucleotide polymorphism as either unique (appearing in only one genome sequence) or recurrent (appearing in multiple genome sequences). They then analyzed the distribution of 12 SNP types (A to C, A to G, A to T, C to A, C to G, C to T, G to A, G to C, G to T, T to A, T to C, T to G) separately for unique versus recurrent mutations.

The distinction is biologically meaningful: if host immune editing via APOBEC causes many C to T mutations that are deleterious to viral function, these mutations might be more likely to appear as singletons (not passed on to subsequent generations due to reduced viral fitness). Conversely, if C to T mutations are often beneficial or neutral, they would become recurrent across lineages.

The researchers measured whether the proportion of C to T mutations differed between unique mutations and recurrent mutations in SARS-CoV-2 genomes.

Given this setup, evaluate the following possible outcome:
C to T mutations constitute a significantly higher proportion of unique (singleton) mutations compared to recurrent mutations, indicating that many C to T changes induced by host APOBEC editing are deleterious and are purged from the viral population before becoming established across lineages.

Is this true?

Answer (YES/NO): NO